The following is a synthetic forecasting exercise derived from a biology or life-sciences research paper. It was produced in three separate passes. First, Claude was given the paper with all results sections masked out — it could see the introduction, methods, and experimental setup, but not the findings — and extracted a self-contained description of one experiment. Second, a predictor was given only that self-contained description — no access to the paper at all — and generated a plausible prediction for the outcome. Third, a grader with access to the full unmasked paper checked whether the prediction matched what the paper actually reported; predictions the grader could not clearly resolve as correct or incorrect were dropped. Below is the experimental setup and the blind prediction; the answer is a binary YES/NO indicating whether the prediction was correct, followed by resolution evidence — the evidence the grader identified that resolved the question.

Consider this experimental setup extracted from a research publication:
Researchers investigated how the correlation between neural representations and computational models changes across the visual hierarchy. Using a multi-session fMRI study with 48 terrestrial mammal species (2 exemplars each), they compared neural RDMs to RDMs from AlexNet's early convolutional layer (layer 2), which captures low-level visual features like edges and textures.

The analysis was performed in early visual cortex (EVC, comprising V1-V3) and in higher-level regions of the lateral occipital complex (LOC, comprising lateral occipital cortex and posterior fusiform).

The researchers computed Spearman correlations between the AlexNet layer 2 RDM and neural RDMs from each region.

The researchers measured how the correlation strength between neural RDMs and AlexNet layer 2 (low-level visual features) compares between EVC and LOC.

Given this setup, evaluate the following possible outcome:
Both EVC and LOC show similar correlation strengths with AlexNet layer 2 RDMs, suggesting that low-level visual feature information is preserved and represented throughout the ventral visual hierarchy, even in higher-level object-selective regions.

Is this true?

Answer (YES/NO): NO